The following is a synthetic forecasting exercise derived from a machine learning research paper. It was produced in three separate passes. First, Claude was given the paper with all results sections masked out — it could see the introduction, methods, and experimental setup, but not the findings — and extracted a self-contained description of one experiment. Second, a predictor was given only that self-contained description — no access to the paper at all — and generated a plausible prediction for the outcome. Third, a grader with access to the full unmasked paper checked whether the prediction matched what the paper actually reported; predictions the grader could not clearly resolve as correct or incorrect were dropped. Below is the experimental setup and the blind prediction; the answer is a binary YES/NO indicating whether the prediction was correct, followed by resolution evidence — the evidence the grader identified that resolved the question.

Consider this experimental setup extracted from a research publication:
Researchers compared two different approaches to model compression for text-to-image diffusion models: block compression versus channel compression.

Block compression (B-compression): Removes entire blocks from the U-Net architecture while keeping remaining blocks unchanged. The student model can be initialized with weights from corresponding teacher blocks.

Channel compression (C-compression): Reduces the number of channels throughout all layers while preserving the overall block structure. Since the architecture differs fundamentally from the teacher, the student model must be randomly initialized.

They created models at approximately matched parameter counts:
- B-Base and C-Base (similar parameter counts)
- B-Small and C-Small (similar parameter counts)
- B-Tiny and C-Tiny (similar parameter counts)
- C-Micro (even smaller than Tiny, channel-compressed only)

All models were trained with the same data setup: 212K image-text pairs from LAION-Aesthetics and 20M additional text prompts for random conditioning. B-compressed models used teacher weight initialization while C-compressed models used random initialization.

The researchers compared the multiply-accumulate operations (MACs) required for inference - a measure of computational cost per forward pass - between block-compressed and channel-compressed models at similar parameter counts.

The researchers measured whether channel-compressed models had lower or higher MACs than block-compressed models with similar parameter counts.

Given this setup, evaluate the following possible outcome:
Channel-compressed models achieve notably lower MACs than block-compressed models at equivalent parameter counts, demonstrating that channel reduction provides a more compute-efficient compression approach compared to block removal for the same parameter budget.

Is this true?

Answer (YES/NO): YES